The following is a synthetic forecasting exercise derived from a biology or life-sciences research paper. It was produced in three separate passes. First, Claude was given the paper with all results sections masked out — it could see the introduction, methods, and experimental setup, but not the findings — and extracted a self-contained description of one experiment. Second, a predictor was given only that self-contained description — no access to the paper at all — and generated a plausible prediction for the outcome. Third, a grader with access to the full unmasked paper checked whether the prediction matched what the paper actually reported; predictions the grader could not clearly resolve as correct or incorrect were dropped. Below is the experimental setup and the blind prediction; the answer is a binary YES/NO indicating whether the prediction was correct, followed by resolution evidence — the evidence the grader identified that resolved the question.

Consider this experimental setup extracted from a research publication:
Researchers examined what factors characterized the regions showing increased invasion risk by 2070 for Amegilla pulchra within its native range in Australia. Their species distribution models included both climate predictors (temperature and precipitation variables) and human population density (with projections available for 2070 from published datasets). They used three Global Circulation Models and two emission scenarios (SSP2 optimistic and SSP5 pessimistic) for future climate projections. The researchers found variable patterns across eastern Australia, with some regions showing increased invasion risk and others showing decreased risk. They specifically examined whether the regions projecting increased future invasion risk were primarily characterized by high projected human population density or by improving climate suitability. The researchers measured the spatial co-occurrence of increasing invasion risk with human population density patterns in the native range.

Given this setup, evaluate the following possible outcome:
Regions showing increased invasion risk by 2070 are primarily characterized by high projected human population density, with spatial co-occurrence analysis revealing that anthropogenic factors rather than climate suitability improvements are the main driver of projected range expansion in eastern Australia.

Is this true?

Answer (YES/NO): YES